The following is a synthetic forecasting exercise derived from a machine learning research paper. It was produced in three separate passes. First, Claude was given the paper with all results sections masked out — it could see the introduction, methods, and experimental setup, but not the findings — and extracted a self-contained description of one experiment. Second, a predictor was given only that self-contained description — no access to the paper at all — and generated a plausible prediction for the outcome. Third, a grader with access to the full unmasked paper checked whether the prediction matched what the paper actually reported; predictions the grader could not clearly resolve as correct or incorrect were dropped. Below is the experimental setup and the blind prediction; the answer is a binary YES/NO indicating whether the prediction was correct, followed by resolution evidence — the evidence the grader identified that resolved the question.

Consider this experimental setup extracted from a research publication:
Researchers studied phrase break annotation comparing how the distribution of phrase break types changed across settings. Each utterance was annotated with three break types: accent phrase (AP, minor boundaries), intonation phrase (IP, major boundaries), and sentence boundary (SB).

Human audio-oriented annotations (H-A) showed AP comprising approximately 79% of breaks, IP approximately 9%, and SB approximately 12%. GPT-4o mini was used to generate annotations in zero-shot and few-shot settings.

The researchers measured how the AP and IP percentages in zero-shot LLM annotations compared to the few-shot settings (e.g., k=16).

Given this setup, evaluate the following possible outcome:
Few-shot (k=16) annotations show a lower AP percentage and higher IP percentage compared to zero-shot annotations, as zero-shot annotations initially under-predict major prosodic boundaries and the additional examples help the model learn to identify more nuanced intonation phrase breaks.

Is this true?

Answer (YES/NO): NO